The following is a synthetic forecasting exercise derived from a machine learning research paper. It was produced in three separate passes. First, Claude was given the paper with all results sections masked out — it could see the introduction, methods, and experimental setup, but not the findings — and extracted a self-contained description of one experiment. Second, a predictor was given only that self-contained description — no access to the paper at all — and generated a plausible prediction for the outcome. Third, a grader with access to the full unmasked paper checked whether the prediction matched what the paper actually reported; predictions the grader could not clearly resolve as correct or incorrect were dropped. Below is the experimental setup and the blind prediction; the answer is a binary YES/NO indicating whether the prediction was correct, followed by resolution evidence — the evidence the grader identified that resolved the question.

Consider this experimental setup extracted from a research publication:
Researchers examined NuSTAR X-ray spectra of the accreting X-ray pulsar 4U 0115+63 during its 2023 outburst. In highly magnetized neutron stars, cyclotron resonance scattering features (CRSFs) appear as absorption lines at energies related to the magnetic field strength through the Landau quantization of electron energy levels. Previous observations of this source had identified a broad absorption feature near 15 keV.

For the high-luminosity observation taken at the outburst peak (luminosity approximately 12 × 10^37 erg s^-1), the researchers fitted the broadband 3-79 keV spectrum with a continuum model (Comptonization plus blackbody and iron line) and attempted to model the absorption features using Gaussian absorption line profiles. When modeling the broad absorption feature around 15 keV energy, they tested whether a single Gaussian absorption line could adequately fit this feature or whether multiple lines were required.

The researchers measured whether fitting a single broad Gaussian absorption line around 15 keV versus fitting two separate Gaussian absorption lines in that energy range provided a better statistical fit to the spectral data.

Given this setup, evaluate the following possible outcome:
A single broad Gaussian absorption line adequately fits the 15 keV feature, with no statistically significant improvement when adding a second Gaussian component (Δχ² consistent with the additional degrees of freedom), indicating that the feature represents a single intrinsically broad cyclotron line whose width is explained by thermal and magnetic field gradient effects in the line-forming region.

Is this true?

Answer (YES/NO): NO